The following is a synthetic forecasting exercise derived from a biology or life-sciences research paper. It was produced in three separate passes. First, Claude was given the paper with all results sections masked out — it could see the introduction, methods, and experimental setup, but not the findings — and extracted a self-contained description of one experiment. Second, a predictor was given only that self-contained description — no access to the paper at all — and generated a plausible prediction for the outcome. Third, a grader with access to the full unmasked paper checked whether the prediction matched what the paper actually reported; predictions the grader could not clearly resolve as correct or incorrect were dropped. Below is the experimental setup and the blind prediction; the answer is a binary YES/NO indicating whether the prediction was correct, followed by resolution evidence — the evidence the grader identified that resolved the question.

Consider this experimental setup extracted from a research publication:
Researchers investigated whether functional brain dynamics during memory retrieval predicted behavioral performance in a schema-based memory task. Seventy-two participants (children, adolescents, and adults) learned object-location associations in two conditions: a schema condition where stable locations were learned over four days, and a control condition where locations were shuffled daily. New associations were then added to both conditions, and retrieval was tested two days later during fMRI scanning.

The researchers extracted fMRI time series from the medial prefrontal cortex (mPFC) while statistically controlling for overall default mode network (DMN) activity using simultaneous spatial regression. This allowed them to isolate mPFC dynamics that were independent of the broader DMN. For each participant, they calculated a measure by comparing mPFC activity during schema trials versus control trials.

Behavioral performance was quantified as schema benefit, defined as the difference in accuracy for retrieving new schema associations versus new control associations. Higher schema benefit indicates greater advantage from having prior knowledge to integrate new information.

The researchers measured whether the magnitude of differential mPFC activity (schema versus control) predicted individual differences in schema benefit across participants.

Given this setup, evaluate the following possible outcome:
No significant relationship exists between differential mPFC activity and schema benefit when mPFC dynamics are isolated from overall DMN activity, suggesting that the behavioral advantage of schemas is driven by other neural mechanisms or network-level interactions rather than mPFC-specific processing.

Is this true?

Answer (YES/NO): NO